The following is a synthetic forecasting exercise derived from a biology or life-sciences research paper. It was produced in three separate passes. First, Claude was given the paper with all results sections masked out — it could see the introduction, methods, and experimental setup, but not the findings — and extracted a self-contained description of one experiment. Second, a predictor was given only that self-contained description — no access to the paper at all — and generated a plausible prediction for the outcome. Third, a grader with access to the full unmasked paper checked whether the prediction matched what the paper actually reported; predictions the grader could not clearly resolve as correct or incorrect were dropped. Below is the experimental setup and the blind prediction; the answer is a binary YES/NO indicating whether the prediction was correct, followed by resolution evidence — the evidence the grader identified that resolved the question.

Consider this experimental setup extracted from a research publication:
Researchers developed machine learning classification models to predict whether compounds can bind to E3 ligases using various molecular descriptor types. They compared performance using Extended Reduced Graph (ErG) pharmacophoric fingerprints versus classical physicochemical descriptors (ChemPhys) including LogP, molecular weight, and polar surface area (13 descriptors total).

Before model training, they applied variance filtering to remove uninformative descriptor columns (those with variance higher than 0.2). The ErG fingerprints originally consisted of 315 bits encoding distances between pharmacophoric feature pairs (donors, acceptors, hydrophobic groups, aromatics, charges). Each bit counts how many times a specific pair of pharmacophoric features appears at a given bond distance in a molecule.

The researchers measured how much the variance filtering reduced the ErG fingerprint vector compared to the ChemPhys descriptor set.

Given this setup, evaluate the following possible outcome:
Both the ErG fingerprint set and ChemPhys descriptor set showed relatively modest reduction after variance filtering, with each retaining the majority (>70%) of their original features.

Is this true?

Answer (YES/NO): NO